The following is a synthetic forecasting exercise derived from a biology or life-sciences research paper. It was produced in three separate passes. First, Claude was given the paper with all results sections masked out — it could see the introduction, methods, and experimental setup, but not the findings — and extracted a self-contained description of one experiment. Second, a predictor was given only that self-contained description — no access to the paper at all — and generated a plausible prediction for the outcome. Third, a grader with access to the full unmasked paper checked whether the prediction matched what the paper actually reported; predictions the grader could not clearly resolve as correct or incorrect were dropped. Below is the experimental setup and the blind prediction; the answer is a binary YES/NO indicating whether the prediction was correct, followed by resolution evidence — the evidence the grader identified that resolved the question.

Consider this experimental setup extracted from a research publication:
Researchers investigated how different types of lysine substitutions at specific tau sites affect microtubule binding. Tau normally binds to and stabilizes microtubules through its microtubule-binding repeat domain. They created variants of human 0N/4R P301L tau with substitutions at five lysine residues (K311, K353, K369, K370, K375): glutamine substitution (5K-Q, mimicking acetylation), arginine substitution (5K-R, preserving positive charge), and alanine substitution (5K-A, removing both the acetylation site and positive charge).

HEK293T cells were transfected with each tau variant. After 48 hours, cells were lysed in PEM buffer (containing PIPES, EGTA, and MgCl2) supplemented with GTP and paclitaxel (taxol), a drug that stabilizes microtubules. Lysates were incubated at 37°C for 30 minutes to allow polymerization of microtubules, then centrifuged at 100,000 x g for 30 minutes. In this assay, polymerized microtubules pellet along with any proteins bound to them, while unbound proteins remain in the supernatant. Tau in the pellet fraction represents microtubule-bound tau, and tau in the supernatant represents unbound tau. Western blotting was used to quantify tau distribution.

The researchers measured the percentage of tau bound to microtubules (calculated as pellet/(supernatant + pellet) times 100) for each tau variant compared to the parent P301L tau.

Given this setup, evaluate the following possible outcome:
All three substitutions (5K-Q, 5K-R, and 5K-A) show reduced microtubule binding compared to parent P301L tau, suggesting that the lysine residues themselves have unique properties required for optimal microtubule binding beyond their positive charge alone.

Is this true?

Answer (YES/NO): NO